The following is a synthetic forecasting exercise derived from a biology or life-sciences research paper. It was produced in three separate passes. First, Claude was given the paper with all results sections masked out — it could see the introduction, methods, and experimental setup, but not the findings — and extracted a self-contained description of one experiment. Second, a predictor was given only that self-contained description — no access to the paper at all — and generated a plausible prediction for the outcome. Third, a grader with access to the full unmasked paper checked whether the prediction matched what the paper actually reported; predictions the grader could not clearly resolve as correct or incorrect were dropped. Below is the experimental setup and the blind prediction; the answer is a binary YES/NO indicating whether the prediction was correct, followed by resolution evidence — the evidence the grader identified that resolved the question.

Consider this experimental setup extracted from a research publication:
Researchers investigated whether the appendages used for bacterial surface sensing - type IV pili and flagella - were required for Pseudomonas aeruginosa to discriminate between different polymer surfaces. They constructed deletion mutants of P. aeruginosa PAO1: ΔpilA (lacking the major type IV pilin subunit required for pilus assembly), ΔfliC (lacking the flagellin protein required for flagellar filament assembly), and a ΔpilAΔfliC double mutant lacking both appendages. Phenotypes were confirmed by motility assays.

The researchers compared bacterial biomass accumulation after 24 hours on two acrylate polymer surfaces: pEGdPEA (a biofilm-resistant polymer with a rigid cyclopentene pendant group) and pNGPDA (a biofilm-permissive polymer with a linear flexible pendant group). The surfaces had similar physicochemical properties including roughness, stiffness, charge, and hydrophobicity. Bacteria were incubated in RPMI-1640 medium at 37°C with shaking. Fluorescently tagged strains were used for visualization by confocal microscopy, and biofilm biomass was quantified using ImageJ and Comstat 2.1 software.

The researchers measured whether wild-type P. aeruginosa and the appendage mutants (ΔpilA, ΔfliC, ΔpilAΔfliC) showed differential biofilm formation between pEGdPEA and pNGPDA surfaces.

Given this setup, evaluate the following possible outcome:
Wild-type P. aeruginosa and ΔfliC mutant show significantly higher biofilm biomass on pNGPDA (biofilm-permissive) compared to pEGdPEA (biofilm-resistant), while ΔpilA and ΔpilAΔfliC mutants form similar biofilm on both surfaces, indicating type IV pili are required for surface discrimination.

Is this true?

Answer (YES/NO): NO